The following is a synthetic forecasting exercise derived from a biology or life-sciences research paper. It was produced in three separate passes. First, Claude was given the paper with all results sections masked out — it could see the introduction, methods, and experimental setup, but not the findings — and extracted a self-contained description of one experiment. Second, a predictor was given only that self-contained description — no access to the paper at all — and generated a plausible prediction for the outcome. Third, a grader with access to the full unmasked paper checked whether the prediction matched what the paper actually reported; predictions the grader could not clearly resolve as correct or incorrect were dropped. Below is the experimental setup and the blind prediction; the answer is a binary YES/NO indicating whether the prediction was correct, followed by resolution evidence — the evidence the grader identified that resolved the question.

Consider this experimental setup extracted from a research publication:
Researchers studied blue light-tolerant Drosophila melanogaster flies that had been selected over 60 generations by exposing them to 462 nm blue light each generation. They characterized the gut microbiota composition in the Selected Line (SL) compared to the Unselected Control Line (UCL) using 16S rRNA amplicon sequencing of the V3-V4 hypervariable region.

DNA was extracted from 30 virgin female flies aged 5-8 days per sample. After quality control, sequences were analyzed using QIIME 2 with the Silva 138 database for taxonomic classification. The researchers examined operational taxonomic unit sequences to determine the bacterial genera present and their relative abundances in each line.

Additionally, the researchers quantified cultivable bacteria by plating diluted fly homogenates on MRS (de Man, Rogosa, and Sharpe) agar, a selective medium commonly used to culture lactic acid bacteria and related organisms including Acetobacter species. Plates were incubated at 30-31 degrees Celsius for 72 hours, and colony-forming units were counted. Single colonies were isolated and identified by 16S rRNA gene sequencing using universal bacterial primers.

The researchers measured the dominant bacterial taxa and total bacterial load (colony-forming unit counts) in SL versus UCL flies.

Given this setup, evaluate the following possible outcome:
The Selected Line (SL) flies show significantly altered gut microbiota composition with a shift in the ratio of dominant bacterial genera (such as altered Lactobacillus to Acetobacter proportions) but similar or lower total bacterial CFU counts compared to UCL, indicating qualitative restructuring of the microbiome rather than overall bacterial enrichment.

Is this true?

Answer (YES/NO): NO